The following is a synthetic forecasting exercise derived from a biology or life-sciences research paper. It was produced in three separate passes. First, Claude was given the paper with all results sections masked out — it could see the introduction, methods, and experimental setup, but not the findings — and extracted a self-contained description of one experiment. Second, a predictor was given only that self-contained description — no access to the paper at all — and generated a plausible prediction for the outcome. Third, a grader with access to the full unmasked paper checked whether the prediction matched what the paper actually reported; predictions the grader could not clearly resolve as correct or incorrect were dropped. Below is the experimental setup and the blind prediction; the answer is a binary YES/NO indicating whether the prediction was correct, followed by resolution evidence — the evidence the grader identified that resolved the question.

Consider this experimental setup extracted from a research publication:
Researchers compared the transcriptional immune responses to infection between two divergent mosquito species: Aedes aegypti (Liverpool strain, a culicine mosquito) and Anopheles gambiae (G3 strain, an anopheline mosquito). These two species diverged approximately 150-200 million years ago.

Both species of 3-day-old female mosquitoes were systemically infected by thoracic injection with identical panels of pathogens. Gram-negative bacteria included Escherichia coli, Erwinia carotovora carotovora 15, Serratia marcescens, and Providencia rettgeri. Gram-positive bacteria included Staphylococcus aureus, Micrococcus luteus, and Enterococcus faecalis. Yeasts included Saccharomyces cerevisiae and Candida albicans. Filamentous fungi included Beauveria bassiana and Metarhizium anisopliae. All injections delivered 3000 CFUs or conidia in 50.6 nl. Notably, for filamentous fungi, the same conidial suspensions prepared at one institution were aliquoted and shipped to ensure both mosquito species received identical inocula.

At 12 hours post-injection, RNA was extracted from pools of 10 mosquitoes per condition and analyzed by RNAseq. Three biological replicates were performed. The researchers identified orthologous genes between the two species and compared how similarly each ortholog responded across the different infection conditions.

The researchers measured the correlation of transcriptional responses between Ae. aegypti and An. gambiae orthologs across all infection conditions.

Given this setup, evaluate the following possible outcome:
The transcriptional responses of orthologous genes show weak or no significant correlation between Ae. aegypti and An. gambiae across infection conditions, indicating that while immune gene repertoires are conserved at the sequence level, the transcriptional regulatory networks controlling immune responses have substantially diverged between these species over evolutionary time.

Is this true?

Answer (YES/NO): NO